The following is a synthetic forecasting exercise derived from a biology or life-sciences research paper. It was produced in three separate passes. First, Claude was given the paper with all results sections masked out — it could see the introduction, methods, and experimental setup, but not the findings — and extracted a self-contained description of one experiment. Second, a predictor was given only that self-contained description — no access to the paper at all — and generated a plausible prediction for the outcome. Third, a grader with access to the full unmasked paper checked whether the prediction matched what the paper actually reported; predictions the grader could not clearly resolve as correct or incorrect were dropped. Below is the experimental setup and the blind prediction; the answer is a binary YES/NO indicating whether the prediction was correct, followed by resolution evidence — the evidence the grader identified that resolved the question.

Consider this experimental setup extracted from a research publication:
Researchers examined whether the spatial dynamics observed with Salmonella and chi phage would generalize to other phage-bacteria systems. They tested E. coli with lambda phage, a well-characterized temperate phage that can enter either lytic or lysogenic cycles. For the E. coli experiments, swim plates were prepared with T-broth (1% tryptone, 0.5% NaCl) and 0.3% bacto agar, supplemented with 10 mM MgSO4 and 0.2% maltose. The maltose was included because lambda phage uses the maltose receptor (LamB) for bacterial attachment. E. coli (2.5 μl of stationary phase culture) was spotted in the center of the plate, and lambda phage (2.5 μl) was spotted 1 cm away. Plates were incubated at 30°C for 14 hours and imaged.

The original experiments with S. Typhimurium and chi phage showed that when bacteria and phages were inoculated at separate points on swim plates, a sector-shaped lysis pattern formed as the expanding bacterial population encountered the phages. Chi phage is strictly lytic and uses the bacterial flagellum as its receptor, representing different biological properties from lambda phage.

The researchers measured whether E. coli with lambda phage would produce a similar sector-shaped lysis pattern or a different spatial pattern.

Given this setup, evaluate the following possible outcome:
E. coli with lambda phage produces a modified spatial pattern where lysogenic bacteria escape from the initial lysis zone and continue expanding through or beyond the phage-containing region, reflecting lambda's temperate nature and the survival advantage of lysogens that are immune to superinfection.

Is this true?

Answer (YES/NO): NO